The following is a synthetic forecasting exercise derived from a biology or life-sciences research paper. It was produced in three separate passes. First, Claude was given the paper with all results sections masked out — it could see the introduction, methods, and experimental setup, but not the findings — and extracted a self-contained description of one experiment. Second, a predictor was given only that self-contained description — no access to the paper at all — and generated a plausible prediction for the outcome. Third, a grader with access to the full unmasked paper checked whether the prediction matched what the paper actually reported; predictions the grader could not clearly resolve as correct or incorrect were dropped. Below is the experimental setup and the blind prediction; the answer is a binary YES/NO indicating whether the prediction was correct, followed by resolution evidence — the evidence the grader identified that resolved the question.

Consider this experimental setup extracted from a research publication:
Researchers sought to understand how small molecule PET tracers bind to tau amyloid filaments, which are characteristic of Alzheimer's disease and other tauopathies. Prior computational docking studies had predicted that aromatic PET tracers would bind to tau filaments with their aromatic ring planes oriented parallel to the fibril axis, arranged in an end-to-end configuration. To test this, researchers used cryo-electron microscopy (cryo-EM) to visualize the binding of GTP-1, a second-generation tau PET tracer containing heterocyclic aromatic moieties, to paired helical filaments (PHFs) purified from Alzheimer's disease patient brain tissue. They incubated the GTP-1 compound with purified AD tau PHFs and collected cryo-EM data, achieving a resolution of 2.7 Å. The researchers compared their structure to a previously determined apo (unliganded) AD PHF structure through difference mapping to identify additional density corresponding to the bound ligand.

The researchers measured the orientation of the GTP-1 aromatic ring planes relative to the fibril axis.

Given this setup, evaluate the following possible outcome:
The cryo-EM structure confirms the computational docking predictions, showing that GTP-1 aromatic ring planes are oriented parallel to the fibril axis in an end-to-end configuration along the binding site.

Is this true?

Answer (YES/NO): NO